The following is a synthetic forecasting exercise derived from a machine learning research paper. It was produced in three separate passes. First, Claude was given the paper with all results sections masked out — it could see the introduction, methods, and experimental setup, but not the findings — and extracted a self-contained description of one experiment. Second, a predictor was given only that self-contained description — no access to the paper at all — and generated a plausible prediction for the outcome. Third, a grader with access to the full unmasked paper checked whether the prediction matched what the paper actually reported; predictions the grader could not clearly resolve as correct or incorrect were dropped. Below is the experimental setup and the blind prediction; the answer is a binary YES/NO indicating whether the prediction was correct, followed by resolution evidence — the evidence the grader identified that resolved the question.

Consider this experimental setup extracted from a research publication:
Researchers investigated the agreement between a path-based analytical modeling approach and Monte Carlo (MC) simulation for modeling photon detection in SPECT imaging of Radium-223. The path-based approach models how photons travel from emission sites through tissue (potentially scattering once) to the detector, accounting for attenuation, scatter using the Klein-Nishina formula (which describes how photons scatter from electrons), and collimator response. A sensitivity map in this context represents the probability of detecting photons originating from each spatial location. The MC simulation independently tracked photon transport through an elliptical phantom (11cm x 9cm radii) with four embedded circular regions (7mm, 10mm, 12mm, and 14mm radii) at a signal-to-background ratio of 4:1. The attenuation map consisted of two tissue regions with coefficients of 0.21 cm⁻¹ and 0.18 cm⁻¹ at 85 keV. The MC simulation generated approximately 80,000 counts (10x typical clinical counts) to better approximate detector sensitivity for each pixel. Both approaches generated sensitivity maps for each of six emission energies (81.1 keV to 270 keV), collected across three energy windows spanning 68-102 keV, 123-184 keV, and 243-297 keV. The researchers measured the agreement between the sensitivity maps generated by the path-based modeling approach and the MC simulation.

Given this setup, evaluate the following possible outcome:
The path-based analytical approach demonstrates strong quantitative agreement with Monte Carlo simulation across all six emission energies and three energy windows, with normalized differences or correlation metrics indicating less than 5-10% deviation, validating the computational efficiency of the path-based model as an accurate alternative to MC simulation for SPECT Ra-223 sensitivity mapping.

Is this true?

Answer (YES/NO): YES